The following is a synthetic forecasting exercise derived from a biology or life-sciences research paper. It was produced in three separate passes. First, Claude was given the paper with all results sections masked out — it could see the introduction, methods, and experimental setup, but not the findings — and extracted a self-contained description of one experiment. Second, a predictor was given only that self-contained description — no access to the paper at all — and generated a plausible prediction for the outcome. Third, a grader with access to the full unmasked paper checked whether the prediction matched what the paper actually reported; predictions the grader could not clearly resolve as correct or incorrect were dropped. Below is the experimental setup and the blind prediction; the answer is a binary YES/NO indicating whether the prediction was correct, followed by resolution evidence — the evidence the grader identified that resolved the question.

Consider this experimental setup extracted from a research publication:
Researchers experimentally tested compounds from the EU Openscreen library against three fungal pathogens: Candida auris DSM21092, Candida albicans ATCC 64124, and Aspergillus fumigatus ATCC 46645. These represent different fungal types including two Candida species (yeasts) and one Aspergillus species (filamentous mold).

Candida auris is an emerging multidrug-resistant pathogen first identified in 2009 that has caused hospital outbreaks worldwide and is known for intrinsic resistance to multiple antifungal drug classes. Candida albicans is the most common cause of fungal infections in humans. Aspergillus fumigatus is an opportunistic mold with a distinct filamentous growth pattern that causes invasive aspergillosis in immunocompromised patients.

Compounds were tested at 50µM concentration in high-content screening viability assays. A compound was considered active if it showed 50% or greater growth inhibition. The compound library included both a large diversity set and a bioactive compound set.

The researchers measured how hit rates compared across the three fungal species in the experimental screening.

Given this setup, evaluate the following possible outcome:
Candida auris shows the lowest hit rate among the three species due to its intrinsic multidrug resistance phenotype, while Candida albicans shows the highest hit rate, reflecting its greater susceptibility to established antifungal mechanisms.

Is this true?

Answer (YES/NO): NO